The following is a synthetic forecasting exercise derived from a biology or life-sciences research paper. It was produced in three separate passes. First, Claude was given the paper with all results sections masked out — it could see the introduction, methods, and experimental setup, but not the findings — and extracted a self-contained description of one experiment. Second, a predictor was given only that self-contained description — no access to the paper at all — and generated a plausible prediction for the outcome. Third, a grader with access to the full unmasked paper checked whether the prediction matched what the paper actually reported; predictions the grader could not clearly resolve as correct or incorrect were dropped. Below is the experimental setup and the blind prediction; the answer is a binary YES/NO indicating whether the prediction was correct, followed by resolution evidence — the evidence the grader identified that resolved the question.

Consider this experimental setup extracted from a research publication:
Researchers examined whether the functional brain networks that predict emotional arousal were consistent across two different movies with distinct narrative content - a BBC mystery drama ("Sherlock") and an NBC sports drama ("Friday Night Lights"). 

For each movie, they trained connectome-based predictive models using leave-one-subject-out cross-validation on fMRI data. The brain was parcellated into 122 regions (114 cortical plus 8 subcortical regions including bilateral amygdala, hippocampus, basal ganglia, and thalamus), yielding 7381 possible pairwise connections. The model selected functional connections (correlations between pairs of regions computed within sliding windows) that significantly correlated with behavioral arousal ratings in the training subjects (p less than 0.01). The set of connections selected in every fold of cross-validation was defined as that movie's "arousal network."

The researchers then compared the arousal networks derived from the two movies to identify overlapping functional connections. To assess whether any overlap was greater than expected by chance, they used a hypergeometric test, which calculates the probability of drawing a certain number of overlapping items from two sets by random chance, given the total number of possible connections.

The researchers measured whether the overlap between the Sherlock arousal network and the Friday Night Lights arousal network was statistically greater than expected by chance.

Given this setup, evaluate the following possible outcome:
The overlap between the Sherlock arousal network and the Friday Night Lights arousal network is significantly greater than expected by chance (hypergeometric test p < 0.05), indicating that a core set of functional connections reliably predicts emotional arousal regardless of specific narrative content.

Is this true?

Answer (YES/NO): YES